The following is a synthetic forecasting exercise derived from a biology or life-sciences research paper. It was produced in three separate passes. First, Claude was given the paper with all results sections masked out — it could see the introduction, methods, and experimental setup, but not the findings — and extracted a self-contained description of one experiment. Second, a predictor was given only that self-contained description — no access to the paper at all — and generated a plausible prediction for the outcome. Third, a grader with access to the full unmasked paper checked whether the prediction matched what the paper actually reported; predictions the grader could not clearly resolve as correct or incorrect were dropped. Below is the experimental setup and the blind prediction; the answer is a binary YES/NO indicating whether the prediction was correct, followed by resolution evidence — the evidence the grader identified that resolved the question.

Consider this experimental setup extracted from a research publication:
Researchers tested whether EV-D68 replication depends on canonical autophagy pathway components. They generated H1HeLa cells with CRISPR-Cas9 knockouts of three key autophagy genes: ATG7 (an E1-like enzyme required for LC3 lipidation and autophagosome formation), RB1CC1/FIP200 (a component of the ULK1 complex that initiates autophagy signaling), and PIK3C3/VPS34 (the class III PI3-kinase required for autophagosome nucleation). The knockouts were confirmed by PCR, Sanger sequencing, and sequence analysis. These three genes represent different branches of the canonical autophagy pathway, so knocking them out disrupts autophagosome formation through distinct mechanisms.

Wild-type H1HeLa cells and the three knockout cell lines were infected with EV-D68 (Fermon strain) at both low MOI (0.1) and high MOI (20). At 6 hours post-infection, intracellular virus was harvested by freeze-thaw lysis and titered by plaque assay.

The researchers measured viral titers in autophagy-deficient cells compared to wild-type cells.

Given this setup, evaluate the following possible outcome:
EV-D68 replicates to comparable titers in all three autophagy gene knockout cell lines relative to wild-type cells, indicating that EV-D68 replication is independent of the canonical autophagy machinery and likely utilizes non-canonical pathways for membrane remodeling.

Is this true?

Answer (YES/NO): NO